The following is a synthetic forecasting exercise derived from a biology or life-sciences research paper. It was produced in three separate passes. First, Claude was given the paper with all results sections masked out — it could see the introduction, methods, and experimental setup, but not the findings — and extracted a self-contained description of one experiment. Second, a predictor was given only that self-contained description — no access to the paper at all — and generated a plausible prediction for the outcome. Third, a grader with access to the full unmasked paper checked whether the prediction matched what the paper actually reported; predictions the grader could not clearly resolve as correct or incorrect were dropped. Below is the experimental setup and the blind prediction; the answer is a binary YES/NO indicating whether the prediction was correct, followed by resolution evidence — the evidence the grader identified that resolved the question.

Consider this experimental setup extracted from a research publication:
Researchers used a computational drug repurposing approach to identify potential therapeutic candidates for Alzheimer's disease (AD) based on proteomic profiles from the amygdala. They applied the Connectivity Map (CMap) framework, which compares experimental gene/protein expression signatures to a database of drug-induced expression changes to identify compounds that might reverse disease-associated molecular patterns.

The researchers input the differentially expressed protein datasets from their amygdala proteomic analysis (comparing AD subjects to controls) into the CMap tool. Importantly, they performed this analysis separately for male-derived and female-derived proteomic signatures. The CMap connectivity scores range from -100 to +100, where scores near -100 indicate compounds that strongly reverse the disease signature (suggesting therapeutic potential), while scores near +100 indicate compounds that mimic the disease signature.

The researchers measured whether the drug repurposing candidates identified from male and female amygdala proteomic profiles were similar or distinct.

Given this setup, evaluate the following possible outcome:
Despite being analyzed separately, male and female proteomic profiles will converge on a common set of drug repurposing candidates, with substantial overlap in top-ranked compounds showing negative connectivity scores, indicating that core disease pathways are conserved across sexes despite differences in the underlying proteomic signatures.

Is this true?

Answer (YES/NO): NO